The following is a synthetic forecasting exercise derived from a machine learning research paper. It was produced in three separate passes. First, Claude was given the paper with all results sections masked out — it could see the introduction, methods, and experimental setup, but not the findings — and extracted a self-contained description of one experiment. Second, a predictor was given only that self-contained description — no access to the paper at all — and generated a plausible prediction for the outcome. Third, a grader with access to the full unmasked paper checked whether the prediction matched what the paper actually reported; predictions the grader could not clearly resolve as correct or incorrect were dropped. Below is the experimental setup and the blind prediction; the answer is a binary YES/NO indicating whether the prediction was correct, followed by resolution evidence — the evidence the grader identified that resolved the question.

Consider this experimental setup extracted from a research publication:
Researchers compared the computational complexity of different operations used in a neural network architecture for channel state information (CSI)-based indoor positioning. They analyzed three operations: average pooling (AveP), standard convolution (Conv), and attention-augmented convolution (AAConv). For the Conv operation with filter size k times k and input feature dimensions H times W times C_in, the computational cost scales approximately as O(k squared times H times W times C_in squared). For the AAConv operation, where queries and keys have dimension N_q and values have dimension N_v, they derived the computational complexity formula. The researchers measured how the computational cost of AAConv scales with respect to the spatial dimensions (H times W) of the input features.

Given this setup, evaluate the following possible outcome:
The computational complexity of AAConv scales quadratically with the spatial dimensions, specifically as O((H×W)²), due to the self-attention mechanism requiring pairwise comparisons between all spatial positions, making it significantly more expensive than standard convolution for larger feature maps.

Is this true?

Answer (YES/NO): YES